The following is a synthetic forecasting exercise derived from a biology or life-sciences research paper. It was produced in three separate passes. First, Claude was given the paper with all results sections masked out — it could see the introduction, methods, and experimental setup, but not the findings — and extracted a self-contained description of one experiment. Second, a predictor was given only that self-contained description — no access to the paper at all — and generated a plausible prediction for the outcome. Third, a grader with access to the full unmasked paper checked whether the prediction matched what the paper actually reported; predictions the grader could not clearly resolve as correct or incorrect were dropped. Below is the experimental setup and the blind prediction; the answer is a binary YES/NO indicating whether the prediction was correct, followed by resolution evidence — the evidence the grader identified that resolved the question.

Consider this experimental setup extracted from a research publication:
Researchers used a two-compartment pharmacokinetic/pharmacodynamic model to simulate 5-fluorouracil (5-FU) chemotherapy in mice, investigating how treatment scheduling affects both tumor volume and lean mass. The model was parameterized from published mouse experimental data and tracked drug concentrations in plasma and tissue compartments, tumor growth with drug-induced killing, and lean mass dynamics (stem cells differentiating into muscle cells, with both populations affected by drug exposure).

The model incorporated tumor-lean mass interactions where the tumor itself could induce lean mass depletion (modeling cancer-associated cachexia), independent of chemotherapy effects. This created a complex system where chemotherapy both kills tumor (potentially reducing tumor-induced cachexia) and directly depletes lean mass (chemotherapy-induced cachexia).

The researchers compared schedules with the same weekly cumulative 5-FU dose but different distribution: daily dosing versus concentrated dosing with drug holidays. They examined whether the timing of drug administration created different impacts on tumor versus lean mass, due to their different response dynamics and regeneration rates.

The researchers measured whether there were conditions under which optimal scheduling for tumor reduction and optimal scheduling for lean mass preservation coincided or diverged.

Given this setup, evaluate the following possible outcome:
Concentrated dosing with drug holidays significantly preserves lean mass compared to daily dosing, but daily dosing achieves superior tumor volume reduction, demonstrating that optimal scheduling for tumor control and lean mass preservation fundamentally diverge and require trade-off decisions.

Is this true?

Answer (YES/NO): NO